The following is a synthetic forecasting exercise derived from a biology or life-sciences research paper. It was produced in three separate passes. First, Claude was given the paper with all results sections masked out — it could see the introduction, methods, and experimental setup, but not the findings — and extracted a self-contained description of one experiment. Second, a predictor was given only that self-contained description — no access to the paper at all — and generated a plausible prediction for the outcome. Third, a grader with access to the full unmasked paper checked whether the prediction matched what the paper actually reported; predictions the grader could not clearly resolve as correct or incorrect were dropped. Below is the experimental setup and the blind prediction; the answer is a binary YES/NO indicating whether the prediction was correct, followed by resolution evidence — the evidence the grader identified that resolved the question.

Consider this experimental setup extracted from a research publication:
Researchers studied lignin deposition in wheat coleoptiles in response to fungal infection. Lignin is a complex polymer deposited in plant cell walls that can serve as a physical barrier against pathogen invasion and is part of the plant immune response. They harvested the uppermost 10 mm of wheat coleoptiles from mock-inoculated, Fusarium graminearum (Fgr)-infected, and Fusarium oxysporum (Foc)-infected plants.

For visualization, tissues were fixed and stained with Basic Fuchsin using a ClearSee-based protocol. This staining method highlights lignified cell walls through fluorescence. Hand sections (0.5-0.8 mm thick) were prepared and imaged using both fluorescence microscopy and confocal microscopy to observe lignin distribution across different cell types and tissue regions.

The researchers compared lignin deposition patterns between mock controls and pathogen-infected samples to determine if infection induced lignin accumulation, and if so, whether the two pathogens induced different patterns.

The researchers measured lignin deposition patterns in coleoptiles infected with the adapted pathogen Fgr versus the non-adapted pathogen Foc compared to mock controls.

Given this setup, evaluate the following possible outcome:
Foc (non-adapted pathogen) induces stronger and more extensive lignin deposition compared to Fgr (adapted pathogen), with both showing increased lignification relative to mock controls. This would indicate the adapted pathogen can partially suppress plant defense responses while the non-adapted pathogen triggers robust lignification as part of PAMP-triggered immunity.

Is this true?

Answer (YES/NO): NO